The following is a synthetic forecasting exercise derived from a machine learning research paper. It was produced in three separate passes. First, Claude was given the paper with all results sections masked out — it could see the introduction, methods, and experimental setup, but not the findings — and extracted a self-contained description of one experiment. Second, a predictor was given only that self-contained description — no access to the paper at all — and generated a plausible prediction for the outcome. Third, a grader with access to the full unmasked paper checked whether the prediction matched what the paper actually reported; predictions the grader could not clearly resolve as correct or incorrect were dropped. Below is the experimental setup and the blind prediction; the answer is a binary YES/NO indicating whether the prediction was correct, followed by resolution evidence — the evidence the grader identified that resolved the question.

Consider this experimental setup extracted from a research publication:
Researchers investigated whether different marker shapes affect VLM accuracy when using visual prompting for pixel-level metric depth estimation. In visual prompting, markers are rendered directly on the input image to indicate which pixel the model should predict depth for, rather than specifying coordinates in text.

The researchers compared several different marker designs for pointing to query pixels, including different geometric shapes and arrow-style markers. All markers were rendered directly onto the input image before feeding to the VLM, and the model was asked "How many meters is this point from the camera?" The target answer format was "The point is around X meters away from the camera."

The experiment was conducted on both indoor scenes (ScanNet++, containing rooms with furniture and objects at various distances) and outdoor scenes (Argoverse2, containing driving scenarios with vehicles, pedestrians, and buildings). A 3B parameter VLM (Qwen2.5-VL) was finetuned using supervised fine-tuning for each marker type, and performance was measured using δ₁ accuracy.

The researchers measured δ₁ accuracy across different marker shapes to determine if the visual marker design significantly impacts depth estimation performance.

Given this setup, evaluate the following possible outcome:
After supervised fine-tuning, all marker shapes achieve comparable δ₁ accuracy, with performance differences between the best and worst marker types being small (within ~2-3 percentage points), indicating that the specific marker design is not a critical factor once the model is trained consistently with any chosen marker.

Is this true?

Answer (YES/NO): YES